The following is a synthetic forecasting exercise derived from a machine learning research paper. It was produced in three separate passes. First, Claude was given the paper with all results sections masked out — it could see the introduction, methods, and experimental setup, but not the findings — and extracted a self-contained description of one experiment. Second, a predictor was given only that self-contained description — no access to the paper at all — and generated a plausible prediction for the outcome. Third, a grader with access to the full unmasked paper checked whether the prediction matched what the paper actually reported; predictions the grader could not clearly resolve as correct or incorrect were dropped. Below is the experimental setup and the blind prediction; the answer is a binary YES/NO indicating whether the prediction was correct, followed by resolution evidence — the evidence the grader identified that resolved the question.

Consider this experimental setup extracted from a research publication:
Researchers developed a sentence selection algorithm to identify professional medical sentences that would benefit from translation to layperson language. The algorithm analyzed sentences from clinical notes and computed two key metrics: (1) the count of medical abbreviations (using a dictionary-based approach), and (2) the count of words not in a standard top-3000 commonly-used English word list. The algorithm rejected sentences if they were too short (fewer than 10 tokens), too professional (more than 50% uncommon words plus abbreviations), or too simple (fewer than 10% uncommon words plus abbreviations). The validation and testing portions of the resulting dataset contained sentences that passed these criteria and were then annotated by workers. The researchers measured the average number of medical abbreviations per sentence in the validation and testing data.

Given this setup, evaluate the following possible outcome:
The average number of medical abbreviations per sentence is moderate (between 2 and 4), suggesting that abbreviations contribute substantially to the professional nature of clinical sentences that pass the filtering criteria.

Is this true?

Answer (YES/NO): NO